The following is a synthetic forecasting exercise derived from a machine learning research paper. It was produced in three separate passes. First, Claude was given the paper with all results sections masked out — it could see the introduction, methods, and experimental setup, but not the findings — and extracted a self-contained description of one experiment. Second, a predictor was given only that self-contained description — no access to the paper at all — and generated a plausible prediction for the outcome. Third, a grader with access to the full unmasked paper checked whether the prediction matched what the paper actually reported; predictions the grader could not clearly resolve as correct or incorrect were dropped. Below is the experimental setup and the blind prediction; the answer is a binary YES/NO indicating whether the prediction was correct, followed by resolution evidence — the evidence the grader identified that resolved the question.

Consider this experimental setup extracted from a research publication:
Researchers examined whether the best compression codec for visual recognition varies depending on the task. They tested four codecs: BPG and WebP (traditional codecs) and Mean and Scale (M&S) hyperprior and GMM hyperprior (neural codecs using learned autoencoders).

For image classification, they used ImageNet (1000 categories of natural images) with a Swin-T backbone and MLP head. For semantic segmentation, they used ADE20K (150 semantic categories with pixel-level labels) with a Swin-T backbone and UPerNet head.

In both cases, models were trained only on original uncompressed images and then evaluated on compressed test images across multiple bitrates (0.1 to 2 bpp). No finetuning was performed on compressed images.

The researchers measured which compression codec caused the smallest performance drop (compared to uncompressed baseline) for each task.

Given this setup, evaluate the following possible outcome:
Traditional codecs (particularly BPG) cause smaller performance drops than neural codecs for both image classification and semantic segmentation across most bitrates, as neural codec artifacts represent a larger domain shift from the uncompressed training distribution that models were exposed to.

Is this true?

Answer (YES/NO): NO